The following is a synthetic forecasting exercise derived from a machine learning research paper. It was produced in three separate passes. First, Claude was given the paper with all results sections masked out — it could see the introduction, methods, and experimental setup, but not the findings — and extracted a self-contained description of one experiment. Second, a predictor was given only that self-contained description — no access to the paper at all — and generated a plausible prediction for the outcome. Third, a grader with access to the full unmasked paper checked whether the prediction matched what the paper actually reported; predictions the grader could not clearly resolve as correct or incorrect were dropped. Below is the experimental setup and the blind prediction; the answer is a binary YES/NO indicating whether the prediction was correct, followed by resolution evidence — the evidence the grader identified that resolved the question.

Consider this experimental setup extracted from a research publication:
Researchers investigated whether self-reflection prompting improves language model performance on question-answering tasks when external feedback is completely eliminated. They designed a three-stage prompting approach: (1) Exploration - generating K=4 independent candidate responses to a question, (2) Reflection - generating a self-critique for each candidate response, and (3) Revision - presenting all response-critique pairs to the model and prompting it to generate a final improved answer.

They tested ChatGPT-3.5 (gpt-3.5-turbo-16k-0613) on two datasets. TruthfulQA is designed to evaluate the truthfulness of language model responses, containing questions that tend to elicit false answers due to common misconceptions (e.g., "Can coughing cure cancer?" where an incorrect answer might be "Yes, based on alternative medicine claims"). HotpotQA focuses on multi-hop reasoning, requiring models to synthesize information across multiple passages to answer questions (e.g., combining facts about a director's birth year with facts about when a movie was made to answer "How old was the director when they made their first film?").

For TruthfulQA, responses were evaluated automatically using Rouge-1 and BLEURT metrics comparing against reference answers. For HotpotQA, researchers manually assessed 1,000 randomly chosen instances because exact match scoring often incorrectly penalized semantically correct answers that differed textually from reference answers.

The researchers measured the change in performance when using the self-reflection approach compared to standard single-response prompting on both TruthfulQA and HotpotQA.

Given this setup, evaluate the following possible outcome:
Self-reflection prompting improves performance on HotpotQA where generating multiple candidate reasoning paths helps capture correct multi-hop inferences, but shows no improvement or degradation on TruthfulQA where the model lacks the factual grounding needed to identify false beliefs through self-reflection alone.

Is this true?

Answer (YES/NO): NO